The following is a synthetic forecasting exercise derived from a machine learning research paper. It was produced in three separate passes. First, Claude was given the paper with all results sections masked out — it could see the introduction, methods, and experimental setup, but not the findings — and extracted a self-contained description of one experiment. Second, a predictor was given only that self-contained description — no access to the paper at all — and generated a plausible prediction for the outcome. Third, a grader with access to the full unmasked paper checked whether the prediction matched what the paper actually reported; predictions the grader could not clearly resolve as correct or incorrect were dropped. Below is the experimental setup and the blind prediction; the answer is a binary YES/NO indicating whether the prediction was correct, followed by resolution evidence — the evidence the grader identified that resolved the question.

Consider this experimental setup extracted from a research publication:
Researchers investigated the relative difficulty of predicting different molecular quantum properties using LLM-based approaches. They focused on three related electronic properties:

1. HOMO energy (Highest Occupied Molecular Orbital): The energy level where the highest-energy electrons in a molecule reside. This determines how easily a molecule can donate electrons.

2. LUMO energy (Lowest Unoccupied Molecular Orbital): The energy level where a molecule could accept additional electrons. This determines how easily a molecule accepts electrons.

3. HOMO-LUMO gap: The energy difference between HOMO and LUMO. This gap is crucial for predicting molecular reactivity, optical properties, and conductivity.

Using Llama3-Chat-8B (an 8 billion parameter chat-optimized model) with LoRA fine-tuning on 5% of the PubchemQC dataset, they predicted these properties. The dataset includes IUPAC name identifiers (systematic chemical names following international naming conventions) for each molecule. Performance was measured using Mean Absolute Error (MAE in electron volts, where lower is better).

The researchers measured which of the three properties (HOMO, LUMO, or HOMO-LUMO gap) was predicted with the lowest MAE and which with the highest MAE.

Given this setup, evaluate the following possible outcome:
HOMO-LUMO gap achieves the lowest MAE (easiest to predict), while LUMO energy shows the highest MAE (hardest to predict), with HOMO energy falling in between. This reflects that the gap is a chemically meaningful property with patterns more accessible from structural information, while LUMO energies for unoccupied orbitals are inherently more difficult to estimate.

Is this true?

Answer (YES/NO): NO